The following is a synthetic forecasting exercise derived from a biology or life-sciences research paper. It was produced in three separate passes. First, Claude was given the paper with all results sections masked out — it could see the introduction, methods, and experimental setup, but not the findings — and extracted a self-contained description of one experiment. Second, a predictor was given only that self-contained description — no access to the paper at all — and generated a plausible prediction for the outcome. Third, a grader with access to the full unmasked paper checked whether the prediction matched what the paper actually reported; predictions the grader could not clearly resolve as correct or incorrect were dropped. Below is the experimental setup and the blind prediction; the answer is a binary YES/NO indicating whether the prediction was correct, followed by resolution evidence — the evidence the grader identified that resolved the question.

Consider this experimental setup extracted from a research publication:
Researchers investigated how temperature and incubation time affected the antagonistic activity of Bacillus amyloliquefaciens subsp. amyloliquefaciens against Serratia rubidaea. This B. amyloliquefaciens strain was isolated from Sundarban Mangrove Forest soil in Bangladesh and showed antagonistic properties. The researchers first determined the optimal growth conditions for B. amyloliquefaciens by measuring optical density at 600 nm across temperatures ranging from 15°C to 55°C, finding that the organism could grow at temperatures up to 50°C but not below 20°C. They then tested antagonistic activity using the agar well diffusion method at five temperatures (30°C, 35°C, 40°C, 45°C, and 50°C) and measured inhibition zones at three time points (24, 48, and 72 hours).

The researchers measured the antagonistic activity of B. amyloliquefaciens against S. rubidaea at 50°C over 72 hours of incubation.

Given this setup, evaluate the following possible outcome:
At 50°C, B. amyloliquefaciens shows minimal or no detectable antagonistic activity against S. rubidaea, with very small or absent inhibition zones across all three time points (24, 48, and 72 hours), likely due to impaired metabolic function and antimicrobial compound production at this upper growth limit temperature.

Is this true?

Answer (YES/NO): YES